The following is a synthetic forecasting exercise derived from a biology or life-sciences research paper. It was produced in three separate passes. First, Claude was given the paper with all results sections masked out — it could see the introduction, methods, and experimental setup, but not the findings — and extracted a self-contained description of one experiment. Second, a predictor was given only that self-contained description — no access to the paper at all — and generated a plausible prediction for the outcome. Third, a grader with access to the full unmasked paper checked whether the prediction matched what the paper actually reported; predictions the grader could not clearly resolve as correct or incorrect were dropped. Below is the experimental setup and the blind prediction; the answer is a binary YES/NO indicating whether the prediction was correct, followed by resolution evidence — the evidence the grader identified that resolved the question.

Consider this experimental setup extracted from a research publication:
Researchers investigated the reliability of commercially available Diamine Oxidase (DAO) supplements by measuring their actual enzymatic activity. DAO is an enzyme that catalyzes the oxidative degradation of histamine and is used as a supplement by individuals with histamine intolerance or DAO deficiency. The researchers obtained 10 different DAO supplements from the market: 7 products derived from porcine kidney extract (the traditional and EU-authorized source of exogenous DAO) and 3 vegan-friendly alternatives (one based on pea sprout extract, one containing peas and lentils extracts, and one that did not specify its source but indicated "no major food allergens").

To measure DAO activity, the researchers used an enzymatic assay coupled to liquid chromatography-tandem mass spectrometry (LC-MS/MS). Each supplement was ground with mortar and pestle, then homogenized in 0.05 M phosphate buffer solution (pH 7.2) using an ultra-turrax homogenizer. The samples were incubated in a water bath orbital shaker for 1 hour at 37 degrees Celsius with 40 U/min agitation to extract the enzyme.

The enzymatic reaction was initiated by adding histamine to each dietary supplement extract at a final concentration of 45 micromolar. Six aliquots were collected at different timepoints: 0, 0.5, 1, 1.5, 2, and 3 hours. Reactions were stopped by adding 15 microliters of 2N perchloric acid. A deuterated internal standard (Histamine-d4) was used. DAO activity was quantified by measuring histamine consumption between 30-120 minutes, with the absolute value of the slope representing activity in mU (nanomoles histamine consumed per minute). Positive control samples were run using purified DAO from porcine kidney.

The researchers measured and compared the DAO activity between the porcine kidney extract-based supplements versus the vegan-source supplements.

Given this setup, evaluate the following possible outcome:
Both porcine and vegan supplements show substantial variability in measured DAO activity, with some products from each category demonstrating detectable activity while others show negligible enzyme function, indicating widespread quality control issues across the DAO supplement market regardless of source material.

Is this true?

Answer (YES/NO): YES